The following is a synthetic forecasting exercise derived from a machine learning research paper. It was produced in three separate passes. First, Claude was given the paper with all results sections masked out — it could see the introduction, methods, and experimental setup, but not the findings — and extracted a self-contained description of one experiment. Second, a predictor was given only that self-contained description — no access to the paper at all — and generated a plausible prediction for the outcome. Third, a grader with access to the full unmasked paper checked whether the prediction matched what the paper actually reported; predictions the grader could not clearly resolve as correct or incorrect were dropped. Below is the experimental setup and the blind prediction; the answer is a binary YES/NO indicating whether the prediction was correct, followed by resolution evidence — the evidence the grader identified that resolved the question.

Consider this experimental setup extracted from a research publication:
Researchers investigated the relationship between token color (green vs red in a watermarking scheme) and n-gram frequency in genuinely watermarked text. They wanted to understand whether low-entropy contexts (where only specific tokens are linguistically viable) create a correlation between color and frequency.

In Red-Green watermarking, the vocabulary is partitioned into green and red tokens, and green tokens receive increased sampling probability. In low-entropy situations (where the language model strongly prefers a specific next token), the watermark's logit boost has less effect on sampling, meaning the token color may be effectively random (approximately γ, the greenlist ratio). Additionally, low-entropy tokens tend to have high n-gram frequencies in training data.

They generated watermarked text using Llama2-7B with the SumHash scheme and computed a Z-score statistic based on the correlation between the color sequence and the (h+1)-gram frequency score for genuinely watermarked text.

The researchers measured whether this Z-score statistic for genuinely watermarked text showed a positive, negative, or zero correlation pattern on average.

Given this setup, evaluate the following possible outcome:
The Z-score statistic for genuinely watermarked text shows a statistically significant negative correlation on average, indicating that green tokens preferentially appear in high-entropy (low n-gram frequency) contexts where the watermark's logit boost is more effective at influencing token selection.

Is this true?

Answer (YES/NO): YES